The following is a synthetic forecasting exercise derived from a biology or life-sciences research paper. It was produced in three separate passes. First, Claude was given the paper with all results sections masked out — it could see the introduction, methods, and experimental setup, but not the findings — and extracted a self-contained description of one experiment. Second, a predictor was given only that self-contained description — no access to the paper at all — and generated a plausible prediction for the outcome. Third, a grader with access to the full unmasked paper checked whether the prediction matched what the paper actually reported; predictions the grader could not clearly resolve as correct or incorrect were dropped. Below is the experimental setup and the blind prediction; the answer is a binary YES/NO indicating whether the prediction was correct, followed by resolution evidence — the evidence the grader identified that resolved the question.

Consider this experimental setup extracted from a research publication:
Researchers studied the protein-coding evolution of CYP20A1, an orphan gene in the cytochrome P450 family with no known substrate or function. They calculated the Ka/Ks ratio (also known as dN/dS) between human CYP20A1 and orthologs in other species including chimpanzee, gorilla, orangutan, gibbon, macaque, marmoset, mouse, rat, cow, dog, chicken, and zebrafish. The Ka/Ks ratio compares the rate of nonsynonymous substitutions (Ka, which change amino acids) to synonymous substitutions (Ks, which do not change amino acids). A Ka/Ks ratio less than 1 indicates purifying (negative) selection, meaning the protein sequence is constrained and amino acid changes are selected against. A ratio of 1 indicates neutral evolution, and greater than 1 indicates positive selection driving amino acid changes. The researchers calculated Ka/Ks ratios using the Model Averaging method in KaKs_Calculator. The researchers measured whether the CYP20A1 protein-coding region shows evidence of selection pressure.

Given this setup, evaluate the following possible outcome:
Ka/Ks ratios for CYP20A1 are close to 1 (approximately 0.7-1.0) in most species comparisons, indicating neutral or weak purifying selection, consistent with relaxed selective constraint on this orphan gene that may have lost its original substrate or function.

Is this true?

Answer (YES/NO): NO